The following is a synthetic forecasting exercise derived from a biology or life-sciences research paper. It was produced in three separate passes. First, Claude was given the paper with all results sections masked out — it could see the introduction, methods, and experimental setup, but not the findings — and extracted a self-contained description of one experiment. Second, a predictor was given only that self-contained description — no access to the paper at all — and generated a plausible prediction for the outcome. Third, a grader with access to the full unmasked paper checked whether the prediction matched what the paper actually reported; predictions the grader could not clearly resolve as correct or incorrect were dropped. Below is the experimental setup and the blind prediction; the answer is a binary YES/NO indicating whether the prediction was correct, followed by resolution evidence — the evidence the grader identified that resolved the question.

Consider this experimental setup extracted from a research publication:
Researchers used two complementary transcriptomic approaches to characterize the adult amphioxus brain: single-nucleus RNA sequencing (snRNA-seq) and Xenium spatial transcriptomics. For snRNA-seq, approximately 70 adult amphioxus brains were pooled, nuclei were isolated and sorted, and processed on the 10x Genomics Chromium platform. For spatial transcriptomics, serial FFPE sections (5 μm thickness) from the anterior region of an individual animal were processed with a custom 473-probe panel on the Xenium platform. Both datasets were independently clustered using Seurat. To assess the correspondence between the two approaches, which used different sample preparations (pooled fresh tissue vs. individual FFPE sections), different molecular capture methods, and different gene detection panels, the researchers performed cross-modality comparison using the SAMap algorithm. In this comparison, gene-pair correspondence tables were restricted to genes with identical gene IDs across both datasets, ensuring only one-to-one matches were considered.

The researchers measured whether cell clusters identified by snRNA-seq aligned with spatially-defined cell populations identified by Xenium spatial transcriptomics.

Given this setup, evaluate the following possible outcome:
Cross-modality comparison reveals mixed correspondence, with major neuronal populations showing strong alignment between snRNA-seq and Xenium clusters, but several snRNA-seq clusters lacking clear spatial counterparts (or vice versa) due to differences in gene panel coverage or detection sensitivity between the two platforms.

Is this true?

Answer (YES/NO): NO